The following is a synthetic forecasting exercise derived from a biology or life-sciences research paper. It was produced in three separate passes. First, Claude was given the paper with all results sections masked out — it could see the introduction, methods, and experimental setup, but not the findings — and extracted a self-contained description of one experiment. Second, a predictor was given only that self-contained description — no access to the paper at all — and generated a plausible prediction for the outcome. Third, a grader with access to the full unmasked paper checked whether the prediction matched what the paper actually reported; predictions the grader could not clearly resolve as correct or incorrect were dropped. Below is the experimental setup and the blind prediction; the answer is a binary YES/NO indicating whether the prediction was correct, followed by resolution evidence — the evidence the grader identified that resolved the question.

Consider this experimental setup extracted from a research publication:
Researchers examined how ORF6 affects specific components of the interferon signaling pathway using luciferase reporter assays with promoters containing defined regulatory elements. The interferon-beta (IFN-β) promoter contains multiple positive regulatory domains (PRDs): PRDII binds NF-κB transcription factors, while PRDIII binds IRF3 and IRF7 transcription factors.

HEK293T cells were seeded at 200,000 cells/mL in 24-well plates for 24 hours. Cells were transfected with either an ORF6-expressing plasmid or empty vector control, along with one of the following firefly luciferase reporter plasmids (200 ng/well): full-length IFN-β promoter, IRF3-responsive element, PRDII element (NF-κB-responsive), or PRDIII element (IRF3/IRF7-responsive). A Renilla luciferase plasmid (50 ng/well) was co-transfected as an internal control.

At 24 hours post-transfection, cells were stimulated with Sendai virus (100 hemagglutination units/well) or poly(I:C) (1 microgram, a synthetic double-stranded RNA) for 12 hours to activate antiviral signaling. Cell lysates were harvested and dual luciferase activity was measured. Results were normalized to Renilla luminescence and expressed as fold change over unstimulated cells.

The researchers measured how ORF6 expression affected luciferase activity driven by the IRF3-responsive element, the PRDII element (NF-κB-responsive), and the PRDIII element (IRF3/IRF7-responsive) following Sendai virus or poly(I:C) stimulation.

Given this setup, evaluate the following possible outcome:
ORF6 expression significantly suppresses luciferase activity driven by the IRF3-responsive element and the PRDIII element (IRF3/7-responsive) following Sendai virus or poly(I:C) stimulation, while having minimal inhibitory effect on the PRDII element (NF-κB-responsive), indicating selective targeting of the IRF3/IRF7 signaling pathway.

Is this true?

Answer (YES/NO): NO